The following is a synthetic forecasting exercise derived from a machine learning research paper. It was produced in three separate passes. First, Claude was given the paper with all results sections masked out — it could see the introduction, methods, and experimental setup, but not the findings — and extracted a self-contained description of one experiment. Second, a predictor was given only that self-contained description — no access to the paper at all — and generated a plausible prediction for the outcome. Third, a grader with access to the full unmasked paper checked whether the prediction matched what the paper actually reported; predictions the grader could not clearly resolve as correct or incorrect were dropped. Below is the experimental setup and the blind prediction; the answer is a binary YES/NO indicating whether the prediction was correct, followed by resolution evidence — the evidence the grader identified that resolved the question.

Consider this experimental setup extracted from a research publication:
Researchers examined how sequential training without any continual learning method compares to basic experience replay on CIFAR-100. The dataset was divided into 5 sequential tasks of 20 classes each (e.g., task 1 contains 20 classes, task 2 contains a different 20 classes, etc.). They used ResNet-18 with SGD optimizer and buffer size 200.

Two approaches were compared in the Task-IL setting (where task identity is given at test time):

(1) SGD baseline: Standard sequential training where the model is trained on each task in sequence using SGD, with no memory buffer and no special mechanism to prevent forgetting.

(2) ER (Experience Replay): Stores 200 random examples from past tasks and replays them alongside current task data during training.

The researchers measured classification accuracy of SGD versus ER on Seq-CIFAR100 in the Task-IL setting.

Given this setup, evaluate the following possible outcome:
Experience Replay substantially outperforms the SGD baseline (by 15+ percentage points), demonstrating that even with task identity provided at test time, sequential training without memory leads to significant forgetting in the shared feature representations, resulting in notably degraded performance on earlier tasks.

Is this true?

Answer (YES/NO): YES